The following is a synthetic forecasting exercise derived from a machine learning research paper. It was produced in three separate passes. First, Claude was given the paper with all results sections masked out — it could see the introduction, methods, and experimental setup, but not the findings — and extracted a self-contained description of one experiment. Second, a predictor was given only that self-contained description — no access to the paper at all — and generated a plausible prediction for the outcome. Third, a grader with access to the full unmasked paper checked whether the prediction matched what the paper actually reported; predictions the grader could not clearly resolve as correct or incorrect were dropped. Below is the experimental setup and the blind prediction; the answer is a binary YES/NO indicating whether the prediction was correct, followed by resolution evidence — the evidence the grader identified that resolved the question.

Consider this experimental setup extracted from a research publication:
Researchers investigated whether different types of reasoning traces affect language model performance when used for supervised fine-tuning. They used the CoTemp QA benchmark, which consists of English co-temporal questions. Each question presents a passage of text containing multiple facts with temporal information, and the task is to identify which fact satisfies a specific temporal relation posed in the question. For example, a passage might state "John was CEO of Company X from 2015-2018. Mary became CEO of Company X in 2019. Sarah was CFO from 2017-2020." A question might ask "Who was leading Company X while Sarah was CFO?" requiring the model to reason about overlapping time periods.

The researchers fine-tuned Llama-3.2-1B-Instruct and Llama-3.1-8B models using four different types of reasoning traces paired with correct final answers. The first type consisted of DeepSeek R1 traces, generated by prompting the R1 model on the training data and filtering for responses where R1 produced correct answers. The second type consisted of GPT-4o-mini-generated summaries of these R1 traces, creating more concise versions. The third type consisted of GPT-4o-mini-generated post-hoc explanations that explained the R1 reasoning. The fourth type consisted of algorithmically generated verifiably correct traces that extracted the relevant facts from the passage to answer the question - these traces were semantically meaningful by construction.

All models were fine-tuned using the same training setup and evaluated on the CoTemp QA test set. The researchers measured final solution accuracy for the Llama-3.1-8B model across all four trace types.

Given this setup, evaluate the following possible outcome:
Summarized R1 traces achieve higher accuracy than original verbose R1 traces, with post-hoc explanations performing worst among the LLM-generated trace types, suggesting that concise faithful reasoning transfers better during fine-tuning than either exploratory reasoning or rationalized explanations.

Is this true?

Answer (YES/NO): NO